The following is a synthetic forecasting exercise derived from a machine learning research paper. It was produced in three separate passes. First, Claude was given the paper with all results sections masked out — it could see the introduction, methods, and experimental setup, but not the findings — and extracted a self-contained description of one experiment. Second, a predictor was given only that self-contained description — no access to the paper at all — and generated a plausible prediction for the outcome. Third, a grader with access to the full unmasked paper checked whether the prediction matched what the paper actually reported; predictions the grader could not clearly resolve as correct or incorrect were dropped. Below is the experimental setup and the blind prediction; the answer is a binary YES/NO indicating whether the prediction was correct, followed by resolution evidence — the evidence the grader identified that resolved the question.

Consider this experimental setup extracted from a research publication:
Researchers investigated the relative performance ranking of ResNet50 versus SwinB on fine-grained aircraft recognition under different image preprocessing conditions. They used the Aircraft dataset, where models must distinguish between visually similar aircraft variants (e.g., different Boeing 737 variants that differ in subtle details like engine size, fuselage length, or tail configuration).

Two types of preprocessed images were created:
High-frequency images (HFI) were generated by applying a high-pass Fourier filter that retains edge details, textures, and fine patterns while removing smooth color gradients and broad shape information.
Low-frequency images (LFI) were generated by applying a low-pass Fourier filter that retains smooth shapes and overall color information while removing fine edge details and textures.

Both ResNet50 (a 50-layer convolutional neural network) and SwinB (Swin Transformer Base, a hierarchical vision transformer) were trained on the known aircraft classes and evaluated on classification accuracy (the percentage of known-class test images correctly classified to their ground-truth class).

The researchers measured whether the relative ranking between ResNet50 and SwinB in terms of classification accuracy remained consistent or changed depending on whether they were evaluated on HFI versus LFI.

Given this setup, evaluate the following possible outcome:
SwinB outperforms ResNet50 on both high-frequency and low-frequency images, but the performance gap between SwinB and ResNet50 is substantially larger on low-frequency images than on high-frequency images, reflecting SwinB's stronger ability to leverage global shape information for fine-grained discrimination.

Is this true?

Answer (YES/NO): YES